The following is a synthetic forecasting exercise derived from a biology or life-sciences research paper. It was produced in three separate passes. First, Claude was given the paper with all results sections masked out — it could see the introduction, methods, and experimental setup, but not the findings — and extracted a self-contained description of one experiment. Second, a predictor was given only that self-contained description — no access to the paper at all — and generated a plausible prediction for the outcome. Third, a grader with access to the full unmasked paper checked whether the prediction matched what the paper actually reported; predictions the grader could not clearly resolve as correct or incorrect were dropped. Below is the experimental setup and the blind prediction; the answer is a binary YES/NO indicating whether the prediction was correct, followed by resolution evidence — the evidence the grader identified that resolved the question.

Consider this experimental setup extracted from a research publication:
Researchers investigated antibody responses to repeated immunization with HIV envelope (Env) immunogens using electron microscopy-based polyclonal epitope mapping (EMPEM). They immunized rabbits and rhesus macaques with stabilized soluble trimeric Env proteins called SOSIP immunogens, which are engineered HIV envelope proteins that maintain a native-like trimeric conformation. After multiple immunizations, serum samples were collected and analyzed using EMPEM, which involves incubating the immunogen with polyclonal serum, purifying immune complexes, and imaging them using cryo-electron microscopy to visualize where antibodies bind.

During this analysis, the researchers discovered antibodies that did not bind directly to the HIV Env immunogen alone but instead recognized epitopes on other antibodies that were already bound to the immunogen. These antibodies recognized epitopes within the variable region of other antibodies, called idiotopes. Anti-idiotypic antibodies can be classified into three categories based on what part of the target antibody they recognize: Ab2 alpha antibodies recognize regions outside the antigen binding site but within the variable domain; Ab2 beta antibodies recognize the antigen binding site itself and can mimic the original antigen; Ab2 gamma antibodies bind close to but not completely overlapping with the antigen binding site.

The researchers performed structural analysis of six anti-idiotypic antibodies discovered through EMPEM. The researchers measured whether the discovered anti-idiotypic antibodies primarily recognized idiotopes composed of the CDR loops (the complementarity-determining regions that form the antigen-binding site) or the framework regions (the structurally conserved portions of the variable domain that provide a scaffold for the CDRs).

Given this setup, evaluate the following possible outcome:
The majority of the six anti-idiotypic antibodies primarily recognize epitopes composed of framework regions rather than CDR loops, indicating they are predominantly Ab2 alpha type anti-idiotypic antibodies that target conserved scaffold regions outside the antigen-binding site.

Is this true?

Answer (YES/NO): YES